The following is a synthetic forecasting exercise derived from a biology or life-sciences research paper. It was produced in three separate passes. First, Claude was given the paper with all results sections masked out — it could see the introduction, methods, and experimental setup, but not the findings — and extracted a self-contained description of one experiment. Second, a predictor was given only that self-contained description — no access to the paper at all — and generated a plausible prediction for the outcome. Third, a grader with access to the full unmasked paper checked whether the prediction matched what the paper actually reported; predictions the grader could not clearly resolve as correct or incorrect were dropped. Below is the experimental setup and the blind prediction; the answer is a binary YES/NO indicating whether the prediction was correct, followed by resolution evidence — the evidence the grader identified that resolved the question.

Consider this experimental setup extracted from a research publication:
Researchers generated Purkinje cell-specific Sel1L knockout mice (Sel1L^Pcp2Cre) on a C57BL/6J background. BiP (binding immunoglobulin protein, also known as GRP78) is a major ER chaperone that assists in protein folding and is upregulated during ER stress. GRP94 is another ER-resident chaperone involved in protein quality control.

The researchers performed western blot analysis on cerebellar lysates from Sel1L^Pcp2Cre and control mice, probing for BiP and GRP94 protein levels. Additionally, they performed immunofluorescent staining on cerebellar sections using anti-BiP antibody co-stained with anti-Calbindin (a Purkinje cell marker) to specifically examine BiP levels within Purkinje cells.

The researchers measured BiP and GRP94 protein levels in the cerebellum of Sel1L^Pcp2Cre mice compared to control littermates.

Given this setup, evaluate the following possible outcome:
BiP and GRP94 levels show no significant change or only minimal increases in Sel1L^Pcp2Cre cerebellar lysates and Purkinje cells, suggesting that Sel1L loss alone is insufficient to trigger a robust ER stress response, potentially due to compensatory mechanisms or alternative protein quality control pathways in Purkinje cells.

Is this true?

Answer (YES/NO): NO